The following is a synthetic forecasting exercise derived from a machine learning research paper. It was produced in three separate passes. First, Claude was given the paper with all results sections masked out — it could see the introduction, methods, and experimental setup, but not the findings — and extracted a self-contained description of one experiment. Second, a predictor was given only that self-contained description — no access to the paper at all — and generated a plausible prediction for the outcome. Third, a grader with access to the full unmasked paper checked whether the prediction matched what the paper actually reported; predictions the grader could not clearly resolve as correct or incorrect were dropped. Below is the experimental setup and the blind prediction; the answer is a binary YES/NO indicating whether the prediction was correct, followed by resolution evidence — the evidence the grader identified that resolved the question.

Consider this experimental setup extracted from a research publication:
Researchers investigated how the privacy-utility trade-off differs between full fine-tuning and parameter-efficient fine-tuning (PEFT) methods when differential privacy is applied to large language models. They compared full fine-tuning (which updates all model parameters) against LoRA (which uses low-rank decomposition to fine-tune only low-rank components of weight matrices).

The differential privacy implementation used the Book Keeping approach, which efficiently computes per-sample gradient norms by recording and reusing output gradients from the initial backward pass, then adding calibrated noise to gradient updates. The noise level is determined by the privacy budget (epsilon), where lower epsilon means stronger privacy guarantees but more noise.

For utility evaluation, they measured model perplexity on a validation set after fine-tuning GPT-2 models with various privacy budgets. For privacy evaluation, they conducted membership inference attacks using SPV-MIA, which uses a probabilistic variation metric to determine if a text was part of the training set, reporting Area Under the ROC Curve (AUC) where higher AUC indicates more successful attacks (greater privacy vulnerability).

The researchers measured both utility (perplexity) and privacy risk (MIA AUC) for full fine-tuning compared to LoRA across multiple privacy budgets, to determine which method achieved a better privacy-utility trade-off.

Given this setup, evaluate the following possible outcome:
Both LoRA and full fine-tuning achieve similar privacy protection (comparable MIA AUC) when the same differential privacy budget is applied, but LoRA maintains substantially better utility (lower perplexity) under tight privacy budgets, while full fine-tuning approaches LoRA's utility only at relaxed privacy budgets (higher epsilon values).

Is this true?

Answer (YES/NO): NO